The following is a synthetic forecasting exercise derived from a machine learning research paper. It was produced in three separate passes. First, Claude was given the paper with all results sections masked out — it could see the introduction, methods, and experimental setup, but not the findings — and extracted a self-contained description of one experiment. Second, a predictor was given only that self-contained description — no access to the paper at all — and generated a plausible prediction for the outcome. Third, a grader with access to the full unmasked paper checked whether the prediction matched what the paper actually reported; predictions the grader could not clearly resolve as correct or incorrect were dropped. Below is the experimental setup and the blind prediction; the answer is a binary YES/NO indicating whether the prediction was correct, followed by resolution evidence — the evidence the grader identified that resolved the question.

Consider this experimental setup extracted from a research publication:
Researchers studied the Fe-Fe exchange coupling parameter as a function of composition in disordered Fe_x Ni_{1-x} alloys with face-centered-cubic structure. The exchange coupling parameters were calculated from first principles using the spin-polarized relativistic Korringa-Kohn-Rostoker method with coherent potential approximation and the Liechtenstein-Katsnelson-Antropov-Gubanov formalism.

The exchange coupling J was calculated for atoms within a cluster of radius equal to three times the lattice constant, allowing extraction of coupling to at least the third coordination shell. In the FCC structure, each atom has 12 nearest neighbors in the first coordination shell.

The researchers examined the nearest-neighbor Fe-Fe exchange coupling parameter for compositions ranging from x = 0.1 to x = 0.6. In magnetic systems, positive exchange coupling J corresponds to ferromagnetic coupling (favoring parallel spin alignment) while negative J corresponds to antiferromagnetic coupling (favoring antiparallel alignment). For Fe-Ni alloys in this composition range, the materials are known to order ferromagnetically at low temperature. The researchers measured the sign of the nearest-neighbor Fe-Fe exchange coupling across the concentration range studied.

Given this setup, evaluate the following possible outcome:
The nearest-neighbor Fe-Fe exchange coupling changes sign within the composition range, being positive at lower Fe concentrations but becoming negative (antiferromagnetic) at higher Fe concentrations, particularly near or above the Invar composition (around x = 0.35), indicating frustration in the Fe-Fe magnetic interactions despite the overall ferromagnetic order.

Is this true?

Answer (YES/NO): NO